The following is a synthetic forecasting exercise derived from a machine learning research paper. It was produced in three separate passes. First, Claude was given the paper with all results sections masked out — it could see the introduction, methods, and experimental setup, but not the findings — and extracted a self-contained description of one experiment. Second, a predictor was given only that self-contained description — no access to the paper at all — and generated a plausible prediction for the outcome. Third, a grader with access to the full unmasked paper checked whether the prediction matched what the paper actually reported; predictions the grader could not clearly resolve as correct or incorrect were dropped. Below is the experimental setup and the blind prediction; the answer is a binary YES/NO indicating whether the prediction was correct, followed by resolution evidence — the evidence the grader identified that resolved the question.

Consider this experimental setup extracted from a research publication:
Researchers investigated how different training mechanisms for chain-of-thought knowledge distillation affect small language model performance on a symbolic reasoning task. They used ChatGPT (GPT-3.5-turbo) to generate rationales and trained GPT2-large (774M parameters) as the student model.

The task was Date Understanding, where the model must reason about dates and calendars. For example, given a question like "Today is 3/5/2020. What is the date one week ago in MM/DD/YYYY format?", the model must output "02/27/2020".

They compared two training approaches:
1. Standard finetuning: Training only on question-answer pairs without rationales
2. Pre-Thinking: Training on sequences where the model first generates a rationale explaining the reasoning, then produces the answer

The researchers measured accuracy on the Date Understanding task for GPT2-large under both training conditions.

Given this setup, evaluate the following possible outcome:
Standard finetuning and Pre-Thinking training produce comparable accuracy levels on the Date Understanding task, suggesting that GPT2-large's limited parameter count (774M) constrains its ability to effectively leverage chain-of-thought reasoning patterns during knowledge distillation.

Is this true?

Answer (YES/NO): NO